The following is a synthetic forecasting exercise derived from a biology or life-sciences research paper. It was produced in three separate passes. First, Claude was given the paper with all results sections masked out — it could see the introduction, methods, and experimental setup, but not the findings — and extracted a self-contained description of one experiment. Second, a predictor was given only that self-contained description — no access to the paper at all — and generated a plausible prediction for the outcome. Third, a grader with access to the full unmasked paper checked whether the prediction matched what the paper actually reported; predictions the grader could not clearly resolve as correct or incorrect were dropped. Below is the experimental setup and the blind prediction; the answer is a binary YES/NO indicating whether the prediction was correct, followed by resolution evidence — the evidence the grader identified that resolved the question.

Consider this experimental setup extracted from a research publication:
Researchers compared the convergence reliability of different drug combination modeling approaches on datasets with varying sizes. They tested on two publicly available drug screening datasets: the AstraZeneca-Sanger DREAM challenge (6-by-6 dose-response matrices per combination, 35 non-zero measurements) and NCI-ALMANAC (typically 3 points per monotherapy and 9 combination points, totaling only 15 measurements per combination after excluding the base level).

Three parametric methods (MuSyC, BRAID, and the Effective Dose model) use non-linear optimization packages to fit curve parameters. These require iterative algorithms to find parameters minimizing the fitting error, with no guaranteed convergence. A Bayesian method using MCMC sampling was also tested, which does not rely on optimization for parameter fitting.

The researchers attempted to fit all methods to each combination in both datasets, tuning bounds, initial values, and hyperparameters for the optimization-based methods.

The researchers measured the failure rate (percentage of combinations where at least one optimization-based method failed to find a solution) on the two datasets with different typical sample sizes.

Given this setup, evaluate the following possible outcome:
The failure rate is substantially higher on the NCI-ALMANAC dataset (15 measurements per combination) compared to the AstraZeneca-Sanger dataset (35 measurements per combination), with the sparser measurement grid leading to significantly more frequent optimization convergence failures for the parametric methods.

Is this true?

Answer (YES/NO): YES